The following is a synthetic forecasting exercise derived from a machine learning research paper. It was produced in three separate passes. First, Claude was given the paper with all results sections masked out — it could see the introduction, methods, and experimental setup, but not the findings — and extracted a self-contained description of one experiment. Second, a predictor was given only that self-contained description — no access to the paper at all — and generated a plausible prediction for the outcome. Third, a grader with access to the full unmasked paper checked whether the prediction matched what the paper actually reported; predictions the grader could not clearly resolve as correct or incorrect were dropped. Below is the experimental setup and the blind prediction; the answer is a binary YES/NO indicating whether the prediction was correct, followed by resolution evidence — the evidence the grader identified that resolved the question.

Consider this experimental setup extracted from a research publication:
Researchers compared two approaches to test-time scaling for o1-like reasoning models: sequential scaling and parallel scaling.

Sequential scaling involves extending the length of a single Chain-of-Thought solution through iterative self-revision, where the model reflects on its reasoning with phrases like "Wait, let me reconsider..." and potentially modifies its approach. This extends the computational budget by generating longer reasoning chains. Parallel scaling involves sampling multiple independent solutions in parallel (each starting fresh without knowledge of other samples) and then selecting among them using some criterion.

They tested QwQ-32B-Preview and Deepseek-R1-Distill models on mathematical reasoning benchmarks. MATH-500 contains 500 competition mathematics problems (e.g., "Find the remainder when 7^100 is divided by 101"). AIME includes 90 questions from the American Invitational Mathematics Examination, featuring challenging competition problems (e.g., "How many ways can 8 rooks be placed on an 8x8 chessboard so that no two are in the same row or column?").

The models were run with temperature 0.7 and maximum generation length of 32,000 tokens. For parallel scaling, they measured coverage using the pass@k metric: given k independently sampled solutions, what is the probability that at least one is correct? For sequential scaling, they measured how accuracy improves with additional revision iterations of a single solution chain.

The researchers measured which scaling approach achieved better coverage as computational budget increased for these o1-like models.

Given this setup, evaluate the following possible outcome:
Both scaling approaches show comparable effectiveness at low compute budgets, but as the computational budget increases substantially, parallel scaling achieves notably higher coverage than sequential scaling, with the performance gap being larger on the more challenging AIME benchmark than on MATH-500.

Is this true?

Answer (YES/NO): NO